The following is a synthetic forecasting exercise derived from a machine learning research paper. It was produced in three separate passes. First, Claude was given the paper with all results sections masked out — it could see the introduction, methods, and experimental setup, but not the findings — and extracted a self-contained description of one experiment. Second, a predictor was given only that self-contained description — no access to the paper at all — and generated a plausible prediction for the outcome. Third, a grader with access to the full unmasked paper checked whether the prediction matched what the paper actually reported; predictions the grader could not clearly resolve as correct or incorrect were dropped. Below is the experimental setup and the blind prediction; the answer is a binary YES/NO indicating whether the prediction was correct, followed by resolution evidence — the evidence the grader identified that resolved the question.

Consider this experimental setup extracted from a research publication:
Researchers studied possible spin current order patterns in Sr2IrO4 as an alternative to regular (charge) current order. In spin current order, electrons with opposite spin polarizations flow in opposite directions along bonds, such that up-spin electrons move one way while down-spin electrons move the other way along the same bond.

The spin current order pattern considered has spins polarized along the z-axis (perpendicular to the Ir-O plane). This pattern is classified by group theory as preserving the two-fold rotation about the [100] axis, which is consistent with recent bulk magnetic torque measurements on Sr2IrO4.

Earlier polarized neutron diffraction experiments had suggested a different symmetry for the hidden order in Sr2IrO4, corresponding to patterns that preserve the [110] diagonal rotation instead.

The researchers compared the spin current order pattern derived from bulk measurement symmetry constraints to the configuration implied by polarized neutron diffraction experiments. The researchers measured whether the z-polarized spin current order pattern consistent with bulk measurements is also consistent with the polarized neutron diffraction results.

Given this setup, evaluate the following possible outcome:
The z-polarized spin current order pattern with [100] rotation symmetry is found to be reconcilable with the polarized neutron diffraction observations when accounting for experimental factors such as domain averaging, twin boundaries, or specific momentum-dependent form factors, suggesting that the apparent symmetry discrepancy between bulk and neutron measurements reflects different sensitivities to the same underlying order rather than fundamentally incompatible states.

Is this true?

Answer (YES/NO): NO